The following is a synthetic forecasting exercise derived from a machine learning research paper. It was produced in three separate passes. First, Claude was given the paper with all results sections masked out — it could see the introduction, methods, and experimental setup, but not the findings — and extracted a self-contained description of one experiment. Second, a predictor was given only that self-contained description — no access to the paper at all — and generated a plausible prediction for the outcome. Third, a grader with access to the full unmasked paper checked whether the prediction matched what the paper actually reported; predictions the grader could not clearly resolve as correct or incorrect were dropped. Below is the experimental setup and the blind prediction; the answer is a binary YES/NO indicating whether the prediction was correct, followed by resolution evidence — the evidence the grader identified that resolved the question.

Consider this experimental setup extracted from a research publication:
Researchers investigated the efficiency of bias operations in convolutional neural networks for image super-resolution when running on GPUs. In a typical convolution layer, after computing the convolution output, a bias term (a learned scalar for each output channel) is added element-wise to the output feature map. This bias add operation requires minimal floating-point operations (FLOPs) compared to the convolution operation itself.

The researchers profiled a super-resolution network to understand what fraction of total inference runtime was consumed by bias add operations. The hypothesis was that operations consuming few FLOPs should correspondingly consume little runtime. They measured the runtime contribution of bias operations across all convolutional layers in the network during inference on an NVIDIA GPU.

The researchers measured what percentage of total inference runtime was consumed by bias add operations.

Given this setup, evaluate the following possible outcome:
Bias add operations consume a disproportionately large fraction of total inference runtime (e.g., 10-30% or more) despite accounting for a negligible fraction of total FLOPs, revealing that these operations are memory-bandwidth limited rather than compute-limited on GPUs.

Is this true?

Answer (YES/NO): YES